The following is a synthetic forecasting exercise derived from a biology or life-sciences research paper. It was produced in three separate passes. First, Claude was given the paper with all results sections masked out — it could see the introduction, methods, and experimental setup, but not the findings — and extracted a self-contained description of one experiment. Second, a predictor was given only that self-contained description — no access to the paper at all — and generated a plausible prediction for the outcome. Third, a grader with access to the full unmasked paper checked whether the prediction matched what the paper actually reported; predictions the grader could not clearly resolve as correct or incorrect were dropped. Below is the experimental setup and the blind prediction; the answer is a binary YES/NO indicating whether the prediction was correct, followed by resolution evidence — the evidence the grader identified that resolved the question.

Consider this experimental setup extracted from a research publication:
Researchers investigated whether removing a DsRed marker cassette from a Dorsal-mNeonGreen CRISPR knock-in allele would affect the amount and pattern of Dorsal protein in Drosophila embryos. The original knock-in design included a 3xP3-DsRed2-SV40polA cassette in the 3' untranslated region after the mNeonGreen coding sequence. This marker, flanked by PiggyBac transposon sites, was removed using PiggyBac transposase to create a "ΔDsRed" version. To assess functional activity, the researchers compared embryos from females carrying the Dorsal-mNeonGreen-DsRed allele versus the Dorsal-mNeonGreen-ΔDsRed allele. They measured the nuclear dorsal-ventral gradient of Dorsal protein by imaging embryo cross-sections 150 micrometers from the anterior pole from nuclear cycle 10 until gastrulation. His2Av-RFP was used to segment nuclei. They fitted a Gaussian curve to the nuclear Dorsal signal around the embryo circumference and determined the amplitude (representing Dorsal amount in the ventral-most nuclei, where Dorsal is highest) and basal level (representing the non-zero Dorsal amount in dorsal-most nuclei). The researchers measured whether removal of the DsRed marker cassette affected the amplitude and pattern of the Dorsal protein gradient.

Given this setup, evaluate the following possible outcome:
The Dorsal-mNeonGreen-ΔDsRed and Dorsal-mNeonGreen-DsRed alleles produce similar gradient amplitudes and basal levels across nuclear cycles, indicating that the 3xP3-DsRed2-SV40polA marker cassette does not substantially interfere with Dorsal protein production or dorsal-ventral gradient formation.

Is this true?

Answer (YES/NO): NO